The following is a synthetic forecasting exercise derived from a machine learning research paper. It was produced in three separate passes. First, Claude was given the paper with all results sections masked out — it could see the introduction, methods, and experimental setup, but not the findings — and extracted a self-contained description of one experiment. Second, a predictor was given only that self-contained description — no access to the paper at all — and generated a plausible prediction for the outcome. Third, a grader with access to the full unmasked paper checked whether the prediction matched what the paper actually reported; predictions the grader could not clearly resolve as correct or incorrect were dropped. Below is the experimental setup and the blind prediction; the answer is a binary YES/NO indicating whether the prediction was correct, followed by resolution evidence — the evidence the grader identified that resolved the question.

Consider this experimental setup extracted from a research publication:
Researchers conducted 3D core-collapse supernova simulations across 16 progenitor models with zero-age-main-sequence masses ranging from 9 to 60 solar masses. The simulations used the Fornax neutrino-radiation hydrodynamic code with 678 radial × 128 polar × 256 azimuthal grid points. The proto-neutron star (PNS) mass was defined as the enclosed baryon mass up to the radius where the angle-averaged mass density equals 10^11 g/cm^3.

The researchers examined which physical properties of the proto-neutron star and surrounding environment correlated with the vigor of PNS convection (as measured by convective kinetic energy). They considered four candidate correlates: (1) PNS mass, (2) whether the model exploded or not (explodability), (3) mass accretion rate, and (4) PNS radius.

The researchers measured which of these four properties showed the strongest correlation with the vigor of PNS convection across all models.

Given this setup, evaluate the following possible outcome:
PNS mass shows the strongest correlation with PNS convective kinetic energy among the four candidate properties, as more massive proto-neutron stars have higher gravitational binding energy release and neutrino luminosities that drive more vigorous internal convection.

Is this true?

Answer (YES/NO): YES